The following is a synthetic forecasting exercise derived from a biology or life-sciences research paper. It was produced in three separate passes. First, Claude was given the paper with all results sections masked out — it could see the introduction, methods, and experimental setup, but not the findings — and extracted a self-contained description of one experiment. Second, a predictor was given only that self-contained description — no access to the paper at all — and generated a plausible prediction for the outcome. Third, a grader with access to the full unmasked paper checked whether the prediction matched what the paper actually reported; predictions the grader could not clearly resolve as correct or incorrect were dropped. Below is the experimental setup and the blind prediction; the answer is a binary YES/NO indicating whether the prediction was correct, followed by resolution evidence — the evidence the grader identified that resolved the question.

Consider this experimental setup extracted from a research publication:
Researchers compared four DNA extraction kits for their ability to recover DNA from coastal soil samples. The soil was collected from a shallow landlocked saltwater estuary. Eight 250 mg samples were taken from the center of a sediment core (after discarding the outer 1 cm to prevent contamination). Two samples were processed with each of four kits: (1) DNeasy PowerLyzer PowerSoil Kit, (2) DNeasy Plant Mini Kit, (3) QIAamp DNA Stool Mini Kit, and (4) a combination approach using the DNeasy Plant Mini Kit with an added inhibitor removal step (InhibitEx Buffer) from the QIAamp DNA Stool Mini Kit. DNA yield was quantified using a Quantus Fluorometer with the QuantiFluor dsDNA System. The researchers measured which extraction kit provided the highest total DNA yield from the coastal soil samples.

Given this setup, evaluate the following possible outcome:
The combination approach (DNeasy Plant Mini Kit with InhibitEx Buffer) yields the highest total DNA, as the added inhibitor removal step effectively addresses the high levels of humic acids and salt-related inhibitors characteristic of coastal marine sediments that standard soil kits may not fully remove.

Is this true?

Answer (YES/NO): NO